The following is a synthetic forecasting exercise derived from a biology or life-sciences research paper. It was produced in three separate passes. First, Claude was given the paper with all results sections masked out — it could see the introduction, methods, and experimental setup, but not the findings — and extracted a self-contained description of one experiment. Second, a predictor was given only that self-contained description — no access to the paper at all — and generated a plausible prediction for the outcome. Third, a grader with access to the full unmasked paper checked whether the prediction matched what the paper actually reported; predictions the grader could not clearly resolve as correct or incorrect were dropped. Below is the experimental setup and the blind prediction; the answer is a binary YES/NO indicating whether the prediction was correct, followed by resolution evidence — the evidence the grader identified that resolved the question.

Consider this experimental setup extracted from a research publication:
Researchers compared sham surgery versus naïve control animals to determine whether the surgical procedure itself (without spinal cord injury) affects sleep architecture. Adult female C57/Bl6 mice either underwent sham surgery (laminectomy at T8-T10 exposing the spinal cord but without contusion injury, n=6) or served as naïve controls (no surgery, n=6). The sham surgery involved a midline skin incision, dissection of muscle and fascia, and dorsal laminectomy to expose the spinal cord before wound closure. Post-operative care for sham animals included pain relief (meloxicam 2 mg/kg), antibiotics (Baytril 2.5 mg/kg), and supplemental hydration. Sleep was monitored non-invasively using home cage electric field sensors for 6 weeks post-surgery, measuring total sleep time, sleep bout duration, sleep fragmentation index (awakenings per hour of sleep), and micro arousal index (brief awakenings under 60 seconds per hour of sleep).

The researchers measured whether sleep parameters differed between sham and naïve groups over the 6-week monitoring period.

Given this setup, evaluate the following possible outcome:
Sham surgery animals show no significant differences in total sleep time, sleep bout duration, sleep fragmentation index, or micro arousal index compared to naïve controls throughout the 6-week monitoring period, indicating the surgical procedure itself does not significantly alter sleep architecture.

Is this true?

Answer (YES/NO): YES